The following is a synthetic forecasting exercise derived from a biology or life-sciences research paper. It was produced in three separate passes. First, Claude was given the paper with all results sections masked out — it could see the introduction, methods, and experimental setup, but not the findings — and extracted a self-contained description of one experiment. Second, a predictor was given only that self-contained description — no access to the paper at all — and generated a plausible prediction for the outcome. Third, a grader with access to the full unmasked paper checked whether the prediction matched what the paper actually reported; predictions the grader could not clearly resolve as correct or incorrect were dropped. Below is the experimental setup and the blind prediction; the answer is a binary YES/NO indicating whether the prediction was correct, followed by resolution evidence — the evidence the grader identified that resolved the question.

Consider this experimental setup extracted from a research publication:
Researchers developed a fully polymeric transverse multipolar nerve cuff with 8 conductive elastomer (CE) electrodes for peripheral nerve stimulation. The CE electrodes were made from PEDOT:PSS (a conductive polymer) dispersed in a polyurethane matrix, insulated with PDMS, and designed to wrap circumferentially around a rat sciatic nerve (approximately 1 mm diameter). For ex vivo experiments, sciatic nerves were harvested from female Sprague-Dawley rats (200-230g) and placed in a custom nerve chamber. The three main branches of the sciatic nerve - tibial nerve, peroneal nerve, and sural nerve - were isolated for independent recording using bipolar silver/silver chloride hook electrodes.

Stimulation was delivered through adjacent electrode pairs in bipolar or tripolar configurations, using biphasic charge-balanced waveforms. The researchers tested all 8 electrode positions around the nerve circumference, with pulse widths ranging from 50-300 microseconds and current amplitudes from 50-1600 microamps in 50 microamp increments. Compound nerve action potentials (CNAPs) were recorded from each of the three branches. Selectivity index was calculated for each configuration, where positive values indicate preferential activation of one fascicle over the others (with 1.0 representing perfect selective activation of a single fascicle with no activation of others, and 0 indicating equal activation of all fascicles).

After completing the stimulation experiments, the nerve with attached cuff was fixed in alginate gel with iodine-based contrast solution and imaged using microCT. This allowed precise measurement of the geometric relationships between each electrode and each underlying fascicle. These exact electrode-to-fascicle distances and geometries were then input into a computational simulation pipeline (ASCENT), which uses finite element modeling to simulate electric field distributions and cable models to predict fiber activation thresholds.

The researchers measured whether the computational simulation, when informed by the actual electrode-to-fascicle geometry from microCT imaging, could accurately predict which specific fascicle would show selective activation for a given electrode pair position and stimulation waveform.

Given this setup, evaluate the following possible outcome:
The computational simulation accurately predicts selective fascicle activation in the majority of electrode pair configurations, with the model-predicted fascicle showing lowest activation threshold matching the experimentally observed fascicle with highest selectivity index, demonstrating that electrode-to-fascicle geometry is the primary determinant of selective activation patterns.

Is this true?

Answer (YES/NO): NO